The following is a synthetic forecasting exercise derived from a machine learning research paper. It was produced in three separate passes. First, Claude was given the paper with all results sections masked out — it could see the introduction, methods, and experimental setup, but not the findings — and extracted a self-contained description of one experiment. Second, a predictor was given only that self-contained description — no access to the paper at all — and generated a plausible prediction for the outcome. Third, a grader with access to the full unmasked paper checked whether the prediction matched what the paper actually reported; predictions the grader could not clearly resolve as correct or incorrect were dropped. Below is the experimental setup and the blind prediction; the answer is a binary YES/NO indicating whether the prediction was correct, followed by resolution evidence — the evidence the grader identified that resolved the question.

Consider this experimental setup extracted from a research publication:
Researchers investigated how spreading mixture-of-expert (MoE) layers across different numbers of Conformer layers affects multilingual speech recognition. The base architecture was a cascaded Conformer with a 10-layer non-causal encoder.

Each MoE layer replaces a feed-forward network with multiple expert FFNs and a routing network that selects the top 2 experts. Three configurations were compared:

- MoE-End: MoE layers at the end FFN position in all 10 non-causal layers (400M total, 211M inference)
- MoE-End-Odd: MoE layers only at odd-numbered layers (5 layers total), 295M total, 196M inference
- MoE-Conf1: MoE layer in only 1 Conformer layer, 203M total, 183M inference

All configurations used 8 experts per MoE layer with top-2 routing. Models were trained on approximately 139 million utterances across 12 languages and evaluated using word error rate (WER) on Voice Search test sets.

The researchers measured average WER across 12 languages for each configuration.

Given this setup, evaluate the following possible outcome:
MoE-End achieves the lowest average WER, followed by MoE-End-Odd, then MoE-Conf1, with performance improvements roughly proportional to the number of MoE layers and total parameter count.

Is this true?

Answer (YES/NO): NO